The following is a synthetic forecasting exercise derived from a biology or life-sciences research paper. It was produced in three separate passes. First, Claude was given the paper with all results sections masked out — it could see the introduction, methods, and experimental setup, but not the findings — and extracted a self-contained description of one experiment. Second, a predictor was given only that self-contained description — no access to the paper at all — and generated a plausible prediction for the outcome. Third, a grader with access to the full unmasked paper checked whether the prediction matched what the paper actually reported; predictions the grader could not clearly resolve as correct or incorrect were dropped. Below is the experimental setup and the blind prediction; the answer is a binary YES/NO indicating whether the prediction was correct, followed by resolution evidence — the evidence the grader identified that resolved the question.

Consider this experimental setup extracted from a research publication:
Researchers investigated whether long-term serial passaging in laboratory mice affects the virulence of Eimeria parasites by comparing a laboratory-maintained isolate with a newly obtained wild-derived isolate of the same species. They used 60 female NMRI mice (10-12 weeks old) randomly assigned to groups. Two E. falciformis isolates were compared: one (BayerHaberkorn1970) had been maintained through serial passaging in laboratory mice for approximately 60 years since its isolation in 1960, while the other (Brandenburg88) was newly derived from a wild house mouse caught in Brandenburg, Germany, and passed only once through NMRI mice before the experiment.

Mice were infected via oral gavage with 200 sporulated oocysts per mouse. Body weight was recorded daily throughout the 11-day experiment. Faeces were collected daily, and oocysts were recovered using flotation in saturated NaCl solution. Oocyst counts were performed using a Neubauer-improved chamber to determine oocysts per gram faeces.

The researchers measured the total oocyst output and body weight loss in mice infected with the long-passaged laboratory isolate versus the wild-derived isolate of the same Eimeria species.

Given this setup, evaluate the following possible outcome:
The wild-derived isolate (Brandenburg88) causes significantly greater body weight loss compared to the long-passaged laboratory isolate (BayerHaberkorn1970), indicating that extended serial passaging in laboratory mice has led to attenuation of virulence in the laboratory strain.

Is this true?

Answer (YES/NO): NO